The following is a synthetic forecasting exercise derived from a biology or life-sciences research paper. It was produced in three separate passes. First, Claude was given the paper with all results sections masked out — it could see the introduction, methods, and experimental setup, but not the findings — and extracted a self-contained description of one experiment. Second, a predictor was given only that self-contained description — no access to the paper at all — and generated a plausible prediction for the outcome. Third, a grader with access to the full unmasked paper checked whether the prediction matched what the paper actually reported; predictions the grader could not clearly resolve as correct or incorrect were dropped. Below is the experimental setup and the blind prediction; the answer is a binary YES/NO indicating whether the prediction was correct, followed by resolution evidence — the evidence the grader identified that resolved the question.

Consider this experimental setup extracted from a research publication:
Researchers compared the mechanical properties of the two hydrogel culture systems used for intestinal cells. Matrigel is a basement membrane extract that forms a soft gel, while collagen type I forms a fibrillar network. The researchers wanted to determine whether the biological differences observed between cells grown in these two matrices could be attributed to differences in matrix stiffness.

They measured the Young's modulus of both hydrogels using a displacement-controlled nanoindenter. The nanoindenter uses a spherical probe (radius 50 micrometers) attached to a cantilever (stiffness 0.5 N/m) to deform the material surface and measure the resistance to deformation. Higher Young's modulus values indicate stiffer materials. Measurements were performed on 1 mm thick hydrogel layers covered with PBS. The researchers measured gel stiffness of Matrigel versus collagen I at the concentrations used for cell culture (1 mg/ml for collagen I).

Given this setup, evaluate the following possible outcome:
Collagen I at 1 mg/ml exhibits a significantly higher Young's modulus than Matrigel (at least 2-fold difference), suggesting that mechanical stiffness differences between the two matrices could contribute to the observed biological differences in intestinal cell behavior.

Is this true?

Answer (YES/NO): NO